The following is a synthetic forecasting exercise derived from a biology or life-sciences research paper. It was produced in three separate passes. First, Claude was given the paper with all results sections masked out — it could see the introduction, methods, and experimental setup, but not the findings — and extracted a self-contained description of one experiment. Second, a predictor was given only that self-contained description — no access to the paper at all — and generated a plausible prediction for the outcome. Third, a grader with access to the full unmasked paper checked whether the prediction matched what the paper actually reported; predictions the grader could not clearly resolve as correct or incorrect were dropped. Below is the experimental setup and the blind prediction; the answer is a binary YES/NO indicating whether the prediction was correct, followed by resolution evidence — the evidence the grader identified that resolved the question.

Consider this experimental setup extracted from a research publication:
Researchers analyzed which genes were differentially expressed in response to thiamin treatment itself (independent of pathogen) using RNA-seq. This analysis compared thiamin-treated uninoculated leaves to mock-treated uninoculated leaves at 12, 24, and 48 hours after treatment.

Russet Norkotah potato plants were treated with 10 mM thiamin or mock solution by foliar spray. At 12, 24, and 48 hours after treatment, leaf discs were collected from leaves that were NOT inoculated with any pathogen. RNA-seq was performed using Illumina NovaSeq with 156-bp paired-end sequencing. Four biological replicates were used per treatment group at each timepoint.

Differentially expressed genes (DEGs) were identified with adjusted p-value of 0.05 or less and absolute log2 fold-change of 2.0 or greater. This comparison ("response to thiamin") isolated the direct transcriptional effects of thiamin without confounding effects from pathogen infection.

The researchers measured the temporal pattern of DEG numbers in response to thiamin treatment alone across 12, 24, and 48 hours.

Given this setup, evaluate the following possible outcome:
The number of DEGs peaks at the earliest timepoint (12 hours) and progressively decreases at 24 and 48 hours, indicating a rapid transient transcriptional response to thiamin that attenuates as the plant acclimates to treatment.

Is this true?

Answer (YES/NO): NO